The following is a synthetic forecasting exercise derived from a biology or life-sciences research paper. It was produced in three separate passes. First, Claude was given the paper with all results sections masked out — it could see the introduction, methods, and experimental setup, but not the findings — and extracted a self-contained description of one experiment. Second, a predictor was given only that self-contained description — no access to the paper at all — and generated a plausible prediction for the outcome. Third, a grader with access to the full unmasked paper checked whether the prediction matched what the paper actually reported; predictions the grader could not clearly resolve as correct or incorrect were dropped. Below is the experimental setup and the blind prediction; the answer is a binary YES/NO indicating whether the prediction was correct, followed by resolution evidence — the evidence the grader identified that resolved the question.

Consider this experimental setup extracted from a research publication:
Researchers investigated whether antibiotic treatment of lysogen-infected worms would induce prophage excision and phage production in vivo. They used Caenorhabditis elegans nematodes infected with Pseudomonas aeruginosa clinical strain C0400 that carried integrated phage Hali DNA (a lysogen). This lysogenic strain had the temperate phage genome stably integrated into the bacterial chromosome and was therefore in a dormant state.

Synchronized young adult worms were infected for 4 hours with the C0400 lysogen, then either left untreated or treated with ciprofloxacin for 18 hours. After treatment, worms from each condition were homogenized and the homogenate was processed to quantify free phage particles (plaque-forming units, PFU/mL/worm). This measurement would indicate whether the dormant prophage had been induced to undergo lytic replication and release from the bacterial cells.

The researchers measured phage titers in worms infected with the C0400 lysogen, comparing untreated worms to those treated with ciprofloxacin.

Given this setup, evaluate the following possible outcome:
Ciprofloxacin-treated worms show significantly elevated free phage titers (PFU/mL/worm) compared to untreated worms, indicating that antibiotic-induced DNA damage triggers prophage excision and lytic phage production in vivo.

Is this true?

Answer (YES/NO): NO